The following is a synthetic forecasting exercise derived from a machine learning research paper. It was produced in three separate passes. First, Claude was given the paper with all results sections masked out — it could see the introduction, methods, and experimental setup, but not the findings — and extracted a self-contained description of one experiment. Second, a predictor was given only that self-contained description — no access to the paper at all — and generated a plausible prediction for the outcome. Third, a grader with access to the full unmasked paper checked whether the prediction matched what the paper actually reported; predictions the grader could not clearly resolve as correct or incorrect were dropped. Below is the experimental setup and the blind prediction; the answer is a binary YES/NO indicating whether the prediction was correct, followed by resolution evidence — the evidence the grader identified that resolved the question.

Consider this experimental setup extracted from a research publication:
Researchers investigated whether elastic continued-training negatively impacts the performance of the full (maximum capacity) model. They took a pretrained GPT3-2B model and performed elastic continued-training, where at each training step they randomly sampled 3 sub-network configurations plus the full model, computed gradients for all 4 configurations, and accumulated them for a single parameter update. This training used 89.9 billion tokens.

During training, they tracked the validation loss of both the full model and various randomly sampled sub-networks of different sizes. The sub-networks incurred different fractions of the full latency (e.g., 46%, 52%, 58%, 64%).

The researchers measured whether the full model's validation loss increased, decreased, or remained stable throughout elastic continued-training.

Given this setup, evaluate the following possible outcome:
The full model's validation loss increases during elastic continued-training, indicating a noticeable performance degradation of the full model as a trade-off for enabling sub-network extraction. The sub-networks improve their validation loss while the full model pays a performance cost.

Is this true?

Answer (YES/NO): NO